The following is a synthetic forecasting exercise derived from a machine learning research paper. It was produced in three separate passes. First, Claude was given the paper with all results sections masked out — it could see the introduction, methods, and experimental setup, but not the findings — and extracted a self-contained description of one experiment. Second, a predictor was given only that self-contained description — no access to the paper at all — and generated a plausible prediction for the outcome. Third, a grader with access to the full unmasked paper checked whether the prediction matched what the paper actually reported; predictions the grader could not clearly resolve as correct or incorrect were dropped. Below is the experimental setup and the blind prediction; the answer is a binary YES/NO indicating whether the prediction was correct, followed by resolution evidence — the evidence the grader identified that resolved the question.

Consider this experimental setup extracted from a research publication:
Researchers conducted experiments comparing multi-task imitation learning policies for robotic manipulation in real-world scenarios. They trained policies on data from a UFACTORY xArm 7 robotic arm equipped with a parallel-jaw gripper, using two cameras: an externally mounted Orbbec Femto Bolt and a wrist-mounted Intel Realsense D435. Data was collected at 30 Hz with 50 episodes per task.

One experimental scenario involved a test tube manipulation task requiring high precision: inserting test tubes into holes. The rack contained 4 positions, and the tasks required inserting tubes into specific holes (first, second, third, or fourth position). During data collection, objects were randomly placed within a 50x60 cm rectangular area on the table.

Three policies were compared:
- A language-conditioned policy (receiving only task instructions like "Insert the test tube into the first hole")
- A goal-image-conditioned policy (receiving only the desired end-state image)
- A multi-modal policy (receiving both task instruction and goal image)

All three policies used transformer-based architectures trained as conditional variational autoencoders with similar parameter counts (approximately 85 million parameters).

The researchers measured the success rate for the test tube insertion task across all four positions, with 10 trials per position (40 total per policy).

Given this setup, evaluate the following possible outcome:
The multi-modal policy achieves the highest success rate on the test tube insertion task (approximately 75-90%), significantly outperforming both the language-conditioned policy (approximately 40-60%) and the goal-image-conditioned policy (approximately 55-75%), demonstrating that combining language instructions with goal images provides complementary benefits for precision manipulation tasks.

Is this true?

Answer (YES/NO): NO